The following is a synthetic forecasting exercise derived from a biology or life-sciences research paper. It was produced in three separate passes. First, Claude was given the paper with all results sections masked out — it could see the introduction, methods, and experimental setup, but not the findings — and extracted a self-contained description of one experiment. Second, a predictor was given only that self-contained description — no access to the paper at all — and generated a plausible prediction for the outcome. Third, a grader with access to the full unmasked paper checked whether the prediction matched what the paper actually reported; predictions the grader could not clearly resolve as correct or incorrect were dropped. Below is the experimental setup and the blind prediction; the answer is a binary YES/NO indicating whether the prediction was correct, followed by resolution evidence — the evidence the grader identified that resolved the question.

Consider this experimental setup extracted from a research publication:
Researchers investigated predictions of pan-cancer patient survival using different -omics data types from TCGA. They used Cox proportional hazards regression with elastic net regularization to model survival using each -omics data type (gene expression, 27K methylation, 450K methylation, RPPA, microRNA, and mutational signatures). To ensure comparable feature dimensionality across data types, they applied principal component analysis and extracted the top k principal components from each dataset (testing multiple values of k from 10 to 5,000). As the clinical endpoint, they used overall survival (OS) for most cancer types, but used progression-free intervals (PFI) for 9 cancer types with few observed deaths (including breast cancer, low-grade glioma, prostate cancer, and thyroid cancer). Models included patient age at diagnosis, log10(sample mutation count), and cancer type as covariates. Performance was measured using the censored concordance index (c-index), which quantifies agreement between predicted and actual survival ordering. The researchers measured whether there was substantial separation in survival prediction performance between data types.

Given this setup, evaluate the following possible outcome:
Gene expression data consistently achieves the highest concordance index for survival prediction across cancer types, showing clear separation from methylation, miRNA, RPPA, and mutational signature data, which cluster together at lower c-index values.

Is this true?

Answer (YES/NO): NO